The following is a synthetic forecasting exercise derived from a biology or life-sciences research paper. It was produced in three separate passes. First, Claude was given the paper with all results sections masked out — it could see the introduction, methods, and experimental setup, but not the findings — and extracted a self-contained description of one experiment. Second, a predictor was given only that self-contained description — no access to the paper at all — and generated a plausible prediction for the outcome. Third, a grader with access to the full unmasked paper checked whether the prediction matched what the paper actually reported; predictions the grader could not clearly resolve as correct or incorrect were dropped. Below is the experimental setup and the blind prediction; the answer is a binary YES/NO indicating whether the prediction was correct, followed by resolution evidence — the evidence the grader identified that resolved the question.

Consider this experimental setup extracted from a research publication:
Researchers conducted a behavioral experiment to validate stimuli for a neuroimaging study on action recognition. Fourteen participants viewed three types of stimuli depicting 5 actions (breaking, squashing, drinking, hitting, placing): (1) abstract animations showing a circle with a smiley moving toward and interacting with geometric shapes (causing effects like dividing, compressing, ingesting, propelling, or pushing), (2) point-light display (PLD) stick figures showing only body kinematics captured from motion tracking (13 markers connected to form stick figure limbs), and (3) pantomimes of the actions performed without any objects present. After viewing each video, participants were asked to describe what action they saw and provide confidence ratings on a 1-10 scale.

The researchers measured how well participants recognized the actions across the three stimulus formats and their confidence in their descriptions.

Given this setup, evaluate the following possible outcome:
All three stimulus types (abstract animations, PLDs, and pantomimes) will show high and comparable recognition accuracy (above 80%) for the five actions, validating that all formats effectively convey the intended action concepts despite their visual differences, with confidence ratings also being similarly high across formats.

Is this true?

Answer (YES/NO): NO